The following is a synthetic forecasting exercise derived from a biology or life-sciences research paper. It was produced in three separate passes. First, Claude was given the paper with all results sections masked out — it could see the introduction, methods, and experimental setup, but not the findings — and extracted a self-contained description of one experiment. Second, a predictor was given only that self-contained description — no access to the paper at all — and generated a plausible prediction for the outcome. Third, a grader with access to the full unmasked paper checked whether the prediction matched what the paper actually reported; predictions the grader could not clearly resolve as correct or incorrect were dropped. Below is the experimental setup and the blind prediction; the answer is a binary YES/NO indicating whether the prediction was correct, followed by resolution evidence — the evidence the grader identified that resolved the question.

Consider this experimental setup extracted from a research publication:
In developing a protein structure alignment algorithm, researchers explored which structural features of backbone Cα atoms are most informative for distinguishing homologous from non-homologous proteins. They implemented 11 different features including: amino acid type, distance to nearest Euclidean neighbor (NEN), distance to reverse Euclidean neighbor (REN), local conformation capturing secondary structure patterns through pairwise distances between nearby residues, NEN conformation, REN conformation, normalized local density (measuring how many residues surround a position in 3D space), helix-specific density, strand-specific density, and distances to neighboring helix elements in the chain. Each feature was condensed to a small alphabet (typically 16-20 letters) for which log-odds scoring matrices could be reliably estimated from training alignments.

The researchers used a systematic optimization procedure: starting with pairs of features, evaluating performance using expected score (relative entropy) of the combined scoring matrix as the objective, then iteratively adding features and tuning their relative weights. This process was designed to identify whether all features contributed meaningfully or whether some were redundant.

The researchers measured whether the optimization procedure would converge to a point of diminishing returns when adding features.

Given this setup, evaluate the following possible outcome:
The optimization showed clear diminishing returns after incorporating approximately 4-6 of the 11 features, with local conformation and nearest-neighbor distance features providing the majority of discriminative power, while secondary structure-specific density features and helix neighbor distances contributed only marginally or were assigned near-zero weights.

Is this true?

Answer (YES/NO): NO